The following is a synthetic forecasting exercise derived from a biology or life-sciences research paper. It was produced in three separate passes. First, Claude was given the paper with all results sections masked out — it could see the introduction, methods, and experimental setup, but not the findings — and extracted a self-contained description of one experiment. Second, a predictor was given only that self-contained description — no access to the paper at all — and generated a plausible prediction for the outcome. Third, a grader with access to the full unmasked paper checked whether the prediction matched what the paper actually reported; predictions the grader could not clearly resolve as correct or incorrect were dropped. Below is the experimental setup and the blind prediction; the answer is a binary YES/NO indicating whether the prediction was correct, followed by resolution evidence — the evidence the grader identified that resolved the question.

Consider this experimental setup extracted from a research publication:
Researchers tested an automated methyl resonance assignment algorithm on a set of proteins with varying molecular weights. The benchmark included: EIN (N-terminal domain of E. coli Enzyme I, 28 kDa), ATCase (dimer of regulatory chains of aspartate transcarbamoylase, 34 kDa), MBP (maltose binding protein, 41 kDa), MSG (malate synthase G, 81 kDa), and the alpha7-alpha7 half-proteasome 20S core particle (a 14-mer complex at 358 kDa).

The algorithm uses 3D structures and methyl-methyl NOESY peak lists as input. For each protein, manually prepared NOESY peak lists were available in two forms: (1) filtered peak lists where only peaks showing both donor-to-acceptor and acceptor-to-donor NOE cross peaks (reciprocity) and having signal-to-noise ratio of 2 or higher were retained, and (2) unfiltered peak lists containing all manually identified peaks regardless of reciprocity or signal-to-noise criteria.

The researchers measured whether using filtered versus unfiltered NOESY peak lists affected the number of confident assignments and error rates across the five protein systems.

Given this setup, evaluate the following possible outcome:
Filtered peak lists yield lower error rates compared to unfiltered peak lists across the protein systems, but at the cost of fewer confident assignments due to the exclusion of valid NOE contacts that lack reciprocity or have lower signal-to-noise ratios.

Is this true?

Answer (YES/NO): NO